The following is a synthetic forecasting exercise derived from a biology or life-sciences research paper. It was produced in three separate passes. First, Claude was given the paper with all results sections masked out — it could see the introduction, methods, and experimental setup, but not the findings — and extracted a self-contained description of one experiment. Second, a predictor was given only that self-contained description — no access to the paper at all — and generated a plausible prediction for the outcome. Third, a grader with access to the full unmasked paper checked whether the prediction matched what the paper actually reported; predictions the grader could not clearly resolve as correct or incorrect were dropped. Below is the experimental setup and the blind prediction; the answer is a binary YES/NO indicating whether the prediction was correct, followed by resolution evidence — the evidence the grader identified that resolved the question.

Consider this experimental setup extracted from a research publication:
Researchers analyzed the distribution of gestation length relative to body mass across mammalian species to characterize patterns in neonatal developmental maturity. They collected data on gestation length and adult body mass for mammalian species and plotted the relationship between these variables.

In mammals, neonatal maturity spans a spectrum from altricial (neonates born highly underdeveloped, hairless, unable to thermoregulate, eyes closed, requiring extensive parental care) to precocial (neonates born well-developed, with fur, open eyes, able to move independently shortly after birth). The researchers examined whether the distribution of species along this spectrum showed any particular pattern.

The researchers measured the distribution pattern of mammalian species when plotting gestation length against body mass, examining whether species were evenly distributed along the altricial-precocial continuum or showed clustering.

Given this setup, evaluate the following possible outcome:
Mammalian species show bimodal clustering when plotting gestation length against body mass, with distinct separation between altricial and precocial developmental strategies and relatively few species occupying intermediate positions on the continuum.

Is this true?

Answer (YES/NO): YES